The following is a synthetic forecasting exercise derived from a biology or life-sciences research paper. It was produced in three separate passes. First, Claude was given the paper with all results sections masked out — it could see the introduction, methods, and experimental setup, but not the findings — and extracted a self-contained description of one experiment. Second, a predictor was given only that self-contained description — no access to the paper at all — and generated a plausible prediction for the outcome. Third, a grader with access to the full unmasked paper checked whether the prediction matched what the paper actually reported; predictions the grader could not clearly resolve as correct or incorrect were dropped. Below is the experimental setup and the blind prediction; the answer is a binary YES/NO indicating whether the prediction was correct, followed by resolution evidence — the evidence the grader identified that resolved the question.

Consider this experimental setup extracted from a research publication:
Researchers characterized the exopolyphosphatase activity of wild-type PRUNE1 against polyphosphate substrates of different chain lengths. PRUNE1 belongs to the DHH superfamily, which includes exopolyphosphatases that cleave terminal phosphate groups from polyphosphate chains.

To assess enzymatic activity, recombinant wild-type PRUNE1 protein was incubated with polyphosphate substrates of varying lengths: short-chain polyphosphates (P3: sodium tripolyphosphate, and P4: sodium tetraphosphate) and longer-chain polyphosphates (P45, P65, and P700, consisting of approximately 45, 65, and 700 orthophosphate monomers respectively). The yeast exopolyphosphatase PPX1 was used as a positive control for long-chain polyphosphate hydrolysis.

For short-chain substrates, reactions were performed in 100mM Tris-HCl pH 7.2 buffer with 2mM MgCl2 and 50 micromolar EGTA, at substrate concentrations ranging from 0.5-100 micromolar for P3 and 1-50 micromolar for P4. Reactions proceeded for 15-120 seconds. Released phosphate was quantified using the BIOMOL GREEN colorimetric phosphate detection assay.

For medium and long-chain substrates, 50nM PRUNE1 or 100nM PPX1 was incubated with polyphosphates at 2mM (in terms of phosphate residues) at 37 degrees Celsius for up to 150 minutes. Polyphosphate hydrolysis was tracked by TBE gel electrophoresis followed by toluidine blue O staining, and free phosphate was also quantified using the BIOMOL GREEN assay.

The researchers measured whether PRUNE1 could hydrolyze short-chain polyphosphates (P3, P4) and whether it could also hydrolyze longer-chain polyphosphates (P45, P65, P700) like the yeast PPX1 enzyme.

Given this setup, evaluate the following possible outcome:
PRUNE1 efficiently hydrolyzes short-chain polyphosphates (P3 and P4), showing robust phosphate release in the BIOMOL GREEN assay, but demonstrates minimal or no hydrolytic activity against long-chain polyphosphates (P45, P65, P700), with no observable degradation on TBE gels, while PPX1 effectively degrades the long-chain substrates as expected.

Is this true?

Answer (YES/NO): YES